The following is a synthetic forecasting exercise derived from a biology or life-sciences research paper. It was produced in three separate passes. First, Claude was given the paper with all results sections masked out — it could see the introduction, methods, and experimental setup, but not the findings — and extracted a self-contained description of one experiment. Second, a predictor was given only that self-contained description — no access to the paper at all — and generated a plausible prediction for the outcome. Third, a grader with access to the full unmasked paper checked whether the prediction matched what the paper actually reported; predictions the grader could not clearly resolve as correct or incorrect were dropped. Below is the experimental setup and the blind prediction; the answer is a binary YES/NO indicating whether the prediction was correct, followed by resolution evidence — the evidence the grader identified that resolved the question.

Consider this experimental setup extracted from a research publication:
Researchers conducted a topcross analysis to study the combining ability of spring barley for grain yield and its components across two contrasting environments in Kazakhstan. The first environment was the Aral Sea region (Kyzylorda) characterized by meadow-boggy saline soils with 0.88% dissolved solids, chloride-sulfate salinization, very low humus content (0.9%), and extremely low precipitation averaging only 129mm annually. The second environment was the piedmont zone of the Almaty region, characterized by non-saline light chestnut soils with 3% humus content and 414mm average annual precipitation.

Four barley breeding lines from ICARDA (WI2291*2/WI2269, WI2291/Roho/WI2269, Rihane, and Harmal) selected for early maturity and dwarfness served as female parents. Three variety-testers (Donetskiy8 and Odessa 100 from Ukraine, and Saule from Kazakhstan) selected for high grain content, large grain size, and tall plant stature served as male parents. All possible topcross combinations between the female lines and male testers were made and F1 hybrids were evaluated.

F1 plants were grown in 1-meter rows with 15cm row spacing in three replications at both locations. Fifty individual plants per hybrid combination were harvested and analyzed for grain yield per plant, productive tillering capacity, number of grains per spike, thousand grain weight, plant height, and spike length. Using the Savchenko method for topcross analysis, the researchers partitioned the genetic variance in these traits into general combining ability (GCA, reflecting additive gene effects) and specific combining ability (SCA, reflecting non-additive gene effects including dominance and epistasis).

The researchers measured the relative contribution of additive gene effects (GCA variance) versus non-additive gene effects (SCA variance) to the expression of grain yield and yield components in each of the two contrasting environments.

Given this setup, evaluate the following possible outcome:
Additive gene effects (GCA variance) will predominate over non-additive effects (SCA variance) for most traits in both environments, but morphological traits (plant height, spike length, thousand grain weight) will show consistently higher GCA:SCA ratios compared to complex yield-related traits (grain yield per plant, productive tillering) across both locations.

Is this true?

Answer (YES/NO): NO